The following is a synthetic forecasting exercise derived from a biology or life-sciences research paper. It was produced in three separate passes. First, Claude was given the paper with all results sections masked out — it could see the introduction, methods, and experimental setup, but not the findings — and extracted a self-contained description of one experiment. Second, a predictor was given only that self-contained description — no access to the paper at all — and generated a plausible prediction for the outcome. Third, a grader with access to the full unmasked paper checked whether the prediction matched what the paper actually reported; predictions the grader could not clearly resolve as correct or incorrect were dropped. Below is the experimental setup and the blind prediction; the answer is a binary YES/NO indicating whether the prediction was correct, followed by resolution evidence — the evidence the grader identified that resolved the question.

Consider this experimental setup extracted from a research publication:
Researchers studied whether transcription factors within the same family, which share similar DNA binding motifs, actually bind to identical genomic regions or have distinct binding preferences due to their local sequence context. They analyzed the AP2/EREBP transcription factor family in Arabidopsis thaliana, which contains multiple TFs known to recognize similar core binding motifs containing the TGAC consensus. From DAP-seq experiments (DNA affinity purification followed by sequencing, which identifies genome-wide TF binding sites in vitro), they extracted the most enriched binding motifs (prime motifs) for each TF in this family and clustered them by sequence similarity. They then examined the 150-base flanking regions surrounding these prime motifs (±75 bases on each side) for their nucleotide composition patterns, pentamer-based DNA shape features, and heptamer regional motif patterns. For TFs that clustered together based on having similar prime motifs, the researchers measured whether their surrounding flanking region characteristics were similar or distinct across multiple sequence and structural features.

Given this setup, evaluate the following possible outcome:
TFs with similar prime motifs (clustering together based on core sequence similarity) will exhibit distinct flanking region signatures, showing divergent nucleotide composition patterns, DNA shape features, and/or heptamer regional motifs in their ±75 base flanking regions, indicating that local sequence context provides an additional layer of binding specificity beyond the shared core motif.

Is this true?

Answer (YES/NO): YES